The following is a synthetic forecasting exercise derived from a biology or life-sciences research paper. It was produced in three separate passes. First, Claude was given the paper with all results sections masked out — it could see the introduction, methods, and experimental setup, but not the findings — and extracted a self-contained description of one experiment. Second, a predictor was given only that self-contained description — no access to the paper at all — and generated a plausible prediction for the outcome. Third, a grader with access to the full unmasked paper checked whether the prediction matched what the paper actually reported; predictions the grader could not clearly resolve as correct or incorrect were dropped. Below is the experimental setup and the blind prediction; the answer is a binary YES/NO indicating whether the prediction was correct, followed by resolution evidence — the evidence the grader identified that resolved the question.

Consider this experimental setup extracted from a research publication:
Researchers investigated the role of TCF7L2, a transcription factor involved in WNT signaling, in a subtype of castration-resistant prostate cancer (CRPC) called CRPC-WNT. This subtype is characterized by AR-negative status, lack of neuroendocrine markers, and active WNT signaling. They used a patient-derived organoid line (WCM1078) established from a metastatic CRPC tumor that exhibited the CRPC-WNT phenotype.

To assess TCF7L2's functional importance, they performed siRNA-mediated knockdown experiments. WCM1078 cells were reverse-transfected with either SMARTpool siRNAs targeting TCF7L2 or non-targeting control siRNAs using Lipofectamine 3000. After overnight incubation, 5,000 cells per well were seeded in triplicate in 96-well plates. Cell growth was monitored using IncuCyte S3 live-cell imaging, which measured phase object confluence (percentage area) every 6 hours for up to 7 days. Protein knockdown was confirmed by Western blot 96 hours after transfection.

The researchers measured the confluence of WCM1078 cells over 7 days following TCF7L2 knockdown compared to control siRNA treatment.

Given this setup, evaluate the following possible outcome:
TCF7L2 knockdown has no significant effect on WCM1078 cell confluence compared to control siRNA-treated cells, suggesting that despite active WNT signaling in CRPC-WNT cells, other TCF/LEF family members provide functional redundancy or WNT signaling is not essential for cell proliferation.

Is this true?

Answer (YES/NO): NO